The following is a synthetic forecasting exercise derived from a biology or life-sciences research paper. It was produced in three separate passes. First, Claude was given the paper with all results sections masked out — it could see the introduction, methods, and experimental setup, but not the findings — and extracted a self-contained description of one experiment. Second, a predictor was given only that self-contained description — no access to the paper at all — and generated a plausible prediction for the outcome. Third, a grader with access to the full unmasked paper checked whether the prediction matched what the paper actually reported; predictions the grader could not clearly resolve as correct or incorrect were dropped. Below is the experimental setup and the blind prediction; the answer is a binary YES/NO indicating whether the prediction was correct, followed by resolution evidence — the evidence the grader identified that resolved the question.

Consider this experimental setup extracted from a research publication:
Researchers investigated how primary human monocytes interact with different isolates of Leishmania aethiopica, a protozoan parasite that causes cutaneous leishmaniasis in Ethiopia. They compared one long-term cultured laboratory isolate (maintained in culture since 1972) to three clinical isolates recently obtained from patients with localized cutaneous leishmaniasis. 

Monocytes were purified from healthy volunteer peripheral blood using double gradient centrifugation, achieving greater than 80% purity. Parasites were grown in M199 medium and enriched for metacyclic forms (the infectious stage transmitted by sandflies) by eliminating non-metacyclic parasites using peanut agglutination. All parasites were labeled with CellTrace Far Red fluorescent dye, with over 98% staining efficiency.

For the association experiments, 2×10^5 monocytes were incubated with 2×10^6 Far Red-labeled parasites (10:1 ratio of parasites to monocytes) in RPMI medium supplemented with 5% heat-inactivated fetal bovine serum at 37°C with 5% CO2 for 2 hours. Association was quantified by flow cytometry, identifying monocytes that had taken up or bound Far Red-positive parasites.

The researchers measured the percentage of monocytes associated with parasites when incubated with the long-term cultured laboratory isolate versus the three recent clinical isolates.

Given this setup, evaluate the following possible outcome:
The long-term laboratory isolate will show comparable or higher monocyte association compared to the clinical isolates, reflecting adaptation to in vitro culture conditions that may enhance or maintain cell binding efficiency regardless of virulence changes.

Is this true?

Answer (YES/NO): NO